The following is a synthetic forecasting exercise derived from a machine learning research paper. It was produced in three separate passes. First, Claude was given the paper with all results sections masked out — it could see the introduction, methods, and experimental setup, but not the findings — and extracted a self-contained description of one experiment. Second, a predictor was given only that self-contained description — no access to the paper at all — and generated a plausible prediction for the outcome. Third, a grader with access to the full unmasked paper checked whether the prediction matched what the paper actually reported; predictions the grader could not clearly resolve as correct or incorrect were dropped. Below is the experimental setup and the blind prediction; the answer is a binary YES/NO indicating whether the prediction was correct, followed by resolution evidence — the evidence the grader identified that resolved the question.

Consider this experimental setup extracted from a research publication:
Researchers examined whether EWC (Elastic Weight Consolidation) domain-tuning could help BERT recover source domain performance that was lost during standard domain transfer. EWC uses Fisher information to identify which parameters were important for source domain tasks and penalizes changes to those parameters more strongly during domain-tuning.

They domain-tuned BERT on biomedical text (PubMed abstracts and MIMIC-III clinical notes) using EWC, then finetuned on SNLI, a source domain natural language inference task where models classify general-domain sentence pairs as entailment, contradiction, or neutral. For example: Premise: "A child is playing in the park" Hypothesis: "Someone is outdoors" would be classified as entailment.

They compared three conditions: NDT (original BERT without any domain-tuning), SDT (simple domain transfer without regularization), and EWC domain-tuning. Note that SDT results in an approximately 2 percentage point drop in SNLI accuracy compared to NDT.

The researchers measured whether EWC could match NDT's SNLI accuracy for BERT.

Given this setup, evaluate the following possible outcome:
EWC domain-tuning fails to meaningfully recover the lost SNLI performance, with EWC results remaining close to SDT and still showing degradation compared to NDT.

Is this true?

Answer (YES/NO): NO